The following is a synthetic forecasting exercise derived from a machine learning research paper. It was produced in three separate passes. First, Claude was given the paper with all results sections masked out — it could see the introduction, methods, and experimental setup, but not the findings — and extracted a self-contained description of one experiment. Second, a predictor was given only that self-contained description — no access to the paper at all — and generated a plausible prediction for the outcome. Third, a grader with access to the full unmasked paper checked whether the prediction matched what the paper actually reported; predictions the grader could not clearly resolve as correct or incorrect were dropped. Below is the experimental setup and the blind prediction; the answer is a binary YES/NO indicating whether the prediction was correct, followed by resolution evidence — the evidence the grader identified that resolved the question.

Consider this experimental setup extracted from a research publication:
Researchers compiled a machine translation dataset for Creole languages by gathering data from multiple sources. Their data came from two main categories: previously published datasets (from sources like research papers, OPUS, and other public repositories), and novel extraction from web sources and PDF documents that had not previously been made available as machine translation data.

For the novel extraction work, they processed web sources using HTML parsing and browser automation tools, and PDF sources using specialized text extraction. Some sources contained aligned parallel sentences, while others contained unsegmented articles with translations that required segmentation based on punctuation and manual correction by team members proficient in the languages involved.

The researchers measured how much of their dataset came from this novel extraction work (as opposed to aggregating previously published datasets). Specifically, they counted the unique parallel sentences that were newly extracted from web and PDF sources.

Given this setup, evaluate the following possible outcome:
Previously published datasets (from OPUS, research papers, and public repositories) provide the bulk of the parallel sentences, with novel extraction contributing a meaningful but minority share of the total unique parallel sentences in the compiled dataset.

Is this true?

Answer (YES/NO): YES